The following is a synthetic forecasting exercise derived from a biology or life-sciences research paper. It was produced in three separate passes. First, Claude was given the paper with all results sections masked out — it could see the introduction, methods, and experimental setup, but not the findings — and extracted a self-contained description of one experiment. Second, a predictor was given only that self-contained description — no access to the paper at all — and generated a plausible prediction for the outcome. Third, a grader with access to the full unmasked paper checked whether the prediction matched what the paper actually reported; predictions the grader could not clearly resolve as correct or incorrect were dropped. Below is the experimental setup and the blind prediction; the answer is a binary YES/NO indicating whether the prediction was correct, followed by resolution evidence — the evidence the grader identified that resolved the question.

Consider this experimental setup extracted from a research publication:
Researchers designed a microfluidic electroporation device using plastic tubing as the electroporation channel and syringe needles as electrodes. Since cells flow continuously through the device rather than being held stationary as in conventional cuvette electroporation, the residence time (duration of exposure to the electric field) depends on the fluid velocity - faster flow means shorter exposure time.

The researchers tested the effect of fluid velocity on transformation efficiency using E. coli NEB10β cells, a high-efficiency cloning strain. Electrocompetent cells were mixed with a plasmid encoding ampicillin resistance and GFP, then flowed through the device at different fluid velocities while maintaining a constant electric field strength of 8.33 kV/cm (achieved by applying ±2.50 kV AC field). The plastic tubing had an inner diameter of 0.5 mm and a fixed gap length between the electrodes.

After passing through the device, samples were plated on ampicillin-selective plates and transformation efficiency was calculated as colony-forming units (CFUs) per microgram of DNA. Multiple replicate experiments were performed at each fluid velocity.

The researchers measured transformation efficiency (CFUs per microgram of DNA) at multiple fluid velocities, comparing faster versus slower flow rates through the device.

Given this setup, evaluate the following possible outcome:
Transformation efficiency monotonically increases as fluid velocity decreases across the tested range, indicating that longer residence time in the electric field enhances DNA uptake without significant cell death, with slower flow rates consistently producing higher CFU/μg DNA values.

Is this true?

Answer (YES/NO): YES